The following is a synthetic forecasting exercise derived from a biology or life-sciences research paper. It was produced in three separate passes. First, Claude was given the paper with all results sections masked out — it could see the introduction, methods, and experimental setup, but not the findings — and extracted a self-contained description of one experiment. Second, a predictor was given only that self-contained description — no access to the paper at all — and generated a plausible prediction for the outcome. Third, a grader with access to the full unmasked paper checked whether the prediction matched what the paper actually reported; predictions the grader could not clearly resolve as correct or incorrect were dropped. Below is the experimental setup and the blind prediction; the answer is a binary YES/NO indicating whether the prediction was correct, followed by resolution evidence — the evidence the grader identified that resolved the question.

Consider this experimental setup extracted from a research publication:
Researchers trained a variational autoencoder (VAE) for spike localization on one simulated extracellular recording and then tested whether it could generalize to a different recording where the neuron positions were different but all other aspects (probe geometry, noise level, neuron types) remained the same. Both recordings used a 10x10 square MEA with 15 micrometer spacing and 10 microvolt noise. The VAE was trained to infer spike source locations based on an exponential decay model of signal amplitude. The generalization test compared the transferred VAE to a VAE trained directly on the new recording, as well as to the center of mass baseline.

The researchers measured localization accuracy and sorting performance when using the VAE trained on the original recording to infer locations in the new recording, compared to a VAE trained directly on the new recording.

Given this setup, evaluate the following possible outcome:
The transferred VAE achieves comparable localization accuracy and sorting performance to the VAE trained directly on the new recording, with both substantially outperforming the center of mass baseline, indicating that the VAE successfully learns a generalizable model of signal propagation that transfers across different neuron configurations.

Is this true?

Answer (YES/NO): YES